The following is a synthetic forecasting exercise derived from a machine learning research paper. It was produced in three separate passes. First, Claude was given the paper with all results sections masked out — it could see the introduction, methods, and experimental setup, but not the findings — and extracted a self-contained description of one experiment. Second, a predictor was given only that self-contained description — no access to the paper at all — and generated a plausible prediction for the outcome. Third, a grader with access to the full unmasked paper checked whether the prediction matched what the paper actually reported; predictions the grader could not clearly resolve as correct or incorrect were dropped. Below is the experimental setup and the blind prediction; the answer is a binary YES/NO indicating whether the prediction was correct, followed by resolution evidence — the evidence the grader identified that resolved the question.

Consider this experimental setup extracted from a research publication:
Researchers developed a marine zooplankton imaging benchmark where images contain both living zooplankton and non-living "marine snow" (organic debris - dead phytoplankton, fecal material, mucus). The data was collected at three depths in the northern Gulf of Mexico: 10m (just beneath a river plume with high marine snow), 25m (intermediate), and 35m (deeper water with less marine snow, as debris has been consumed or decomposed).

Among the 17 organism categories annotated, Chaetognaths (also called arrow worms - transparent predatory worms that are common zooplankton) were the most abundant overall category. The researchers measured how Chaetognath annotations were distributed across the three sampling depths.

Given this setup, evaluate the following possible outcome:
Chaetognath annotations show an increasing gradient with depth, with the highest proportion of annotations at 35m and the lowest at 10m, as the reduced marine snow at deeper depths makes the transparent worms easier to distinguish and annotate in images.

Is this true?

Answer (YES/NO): NO